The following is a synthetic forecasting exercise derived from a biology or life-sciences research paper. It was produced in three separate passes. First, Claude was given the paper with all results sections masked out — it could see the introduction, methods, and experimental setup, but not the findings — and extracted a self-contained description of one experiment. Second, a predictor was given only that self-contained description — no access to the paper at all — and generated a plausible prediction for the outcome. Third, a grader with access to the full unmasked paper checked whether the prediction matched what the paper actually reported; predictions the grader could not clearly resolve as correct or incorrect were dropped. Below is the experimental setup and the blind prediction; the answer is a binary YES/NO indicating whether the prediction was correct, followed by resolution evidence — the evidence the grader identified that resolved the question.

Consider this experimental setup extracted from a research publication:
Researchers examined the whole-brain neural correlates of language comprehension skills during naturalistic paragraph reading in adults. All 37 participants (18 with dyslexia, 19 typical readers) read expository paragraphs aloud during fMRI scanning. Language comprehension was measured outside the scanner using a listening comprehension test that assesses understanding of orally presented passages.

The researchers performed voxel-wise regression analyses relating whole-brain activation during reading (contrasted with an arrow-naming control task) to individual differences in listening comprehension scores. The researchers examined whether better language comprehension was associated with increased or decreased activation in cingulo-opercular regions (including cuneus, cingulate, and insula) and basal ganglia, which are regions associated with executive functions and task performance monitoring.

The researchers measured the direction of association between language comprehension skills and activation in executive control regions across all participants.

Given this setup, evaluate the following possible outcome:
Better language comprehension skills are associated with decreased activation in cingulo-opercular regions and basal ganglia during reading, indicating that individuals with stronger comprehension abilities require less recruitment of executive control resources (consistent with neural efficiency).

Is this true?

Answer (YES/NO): YES